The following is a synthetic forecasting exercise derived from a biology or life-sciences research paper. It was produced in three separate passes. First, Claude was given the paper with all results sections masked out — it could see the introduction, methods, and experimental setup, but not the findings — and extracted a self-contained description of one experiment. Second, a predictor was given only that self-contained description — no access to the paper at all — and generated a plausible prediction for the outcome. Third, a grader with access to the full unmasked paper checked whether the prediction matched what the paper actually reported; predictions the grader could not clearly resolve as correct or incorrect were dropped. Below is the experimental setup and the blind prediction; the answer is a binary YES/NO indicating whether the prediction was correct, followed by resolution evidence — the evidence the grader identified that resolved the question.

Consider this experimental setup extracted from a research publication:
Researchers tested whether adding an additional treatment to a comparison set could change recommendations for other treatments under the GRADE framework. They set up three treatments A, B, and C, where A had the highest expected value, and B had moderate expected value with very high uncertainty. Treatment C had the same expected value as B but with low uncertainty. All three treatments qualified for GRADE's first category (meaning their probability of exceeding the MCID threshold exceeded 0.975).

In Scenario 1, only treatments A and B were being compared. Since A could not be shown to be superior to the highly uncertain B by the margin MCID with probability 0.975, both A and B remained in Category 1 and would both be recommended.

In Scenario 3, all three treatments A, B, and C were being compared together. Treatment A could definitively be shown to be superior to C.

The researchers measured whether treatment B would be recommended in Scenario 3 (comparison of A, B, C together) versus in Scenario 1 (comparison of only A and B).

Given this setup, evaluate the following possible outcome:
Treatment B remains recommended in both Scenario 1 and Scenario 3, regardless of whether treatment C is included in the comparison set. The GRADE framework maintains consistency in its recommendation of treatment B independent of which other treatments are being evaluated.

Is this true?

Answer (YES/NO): NO